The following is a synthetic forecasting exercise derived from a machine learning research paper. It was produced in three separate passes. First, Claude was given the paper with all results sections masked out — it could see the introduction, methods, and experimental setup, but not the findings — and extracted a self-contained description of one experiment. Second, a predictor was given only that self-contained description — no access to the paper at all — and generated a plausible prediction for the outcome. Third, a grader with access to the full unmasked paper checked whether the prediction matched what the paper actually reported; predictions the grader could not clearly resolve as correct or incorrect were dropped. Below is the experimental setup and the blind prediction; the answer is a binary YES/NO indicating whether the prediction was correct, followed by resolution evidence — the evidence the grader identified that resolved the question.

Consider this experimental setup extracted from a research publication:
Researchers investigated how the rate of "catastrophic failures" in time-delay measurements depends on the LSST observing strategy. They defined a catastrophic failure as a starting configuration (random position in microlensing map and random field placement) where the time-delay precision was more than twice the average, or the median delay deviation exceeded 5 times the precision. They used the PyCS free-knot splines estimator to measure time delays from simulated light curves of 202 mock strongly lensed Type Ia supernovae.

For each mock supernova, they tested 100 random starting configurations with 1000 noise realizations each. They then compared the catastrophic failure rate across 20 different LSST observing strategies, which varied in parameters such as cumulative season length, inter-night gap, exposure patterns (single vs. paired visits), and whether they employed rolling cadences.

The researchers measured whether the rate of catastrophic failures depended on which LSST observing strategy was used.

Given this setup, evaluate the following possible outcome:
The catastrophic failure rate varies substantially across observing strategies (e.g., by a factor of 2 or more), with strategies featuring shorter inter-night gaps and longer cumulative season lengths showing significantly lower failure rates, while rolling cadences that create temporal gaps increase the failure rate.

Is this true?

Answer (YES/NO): NO